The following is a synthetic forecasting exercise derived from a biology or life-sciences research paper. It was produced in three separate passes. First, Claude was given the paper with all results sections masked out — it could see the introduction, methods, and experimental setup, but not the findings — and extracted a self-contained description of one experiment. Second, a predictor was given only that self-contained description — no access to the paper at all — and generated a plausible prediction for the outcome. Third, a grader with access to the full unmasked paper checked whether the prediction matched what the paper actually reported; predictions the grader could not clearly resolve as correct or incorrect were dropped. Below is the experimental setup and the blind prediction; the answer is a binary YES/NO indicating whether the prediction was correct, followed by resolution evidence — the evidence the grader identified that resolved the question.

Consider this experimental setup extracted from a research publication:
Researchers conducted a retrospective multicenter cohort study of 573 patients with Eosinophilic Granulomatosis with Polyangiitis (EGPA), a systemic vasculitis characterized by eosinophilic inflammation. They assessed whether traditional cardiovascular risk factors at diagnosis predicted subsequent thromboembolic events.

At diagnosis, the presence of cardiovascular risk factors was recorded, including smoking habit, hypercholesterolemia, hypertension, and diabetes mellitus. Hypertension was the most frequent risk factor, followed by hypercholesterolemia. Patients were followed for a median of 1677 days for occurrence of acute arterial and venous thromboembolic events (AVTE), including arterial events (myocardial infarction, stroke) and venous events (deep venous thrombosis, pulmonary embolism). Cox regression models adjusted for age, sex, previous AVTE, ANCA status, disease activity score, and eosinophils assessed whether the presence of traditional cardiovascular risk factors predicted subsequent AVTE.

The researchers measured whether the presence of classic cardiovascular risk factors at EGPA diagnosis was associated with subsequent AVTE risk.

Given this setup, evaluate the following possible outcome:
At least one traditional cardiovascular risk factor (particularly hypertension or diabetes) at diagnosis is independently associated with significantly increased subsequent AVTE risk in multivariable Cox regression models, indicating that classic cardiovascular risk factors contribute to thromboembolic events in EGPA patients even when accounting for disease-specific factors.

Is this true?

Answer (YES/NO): NO